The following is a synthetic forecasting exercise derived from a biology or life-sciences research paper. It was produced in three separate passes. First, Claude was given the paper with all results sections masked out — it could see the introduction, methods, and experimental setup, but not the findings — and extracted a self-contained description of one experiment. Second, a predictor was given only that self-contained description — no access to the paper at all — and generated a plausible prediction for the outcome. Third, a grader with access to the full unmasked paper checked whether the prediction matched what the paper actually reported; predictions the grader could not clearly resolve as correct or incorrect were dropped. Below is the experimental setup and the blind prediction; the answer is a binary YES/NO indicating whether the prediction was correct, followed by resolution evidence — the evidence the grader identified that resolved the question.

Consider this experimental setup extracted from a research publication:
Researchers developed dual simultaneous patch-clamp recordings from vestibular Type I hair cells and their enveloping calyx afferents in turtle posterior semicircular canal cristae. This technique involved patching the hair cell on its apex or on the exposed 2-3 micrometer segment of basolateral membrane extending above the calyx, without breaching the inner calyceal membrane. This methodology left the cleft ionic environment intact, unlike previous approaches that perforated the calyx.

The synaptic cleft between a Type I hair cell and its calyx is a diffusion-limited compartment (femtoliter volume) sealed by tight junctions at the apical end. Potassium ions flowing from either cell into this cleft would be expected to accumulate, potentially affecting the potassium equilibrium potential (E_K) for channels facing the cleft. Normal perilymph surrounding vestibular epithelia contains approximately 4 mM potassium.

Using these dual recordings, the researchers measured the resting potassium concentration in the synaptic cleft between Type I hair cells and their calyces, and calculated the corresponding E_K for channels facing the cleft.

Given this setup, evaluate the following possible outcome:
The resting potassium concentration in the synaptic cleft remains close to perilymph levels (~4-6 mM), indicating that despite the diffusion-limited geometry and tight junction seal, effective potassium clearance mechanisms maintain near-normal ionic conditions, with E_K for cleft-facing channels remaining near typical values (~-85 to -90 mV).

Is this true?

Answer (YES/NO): NO